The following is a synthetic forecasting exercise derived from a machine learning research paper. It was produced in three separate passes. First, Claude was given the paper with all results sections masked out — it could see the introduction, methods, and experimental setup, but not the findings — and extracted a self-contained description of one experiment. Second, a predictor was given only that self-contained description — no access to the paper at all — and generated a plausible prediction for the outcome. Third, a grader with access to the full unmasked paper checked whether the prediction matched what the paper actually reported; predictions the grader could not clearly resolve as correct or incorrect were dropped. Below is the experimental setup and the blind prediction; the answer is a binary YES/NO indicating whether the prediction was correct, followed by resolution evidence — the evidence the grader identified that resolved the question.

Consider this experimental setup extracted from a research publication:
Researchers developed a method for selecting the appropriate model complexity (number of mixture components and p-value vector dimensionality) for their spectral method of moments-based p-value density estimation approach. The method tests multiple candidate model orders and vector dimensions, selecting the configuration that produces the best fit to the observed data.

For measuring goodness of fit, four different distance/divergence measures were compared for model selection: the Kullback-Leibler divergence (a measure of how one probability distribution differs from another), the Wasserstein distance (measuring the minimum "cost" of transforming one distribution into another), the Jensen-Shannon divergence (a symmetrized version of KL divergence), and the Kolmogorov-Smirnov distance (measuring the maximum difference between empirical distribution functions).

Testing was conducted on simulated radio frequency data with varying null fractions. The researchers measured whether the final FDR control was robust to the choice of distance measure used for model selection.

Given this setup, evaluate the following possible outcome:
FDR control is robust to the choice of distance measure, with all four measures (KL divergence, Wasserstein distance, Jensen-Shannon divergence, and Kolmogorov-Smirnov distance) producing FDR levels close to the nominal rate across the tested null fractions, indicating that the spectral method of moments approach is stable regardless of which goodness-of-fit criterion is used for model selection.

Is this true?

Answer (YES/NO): YES